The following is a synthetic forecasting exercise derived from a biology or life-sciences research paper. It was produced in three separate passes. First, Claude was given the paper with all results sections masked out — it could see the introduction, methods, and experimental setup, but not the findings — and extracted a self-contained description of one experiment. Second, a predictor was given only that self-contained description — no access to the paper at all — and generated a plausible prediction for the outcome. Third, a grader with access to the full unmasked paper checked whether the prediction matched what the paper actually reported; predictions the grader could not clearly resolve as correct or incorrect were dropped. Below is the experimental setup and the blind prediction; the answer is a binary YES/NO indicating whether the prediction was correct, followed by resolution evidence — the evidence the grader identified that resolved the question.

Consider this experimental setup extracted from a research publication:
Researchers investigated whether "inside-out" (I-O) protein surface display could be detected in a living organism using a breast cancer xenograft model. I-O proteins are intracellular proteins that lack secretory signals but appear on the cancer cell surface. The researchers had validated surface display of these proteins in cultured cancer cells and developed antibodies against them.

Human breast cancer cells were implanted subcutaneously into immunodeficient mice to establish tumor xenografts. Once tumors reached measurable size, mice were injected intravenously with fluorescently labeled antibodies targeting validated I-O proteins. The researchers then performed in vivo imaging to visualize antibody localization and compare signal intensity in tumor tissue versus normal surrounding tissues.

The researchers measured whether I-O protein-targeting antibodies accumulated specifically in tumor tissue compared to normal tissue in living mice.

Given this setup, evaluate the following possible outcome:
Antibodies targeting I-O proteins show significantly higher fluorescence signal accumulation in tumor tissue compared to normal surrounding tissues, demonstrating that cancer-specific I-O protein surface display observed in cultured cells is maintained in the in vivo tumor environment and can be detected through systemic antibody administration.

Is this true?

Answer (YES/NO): YES